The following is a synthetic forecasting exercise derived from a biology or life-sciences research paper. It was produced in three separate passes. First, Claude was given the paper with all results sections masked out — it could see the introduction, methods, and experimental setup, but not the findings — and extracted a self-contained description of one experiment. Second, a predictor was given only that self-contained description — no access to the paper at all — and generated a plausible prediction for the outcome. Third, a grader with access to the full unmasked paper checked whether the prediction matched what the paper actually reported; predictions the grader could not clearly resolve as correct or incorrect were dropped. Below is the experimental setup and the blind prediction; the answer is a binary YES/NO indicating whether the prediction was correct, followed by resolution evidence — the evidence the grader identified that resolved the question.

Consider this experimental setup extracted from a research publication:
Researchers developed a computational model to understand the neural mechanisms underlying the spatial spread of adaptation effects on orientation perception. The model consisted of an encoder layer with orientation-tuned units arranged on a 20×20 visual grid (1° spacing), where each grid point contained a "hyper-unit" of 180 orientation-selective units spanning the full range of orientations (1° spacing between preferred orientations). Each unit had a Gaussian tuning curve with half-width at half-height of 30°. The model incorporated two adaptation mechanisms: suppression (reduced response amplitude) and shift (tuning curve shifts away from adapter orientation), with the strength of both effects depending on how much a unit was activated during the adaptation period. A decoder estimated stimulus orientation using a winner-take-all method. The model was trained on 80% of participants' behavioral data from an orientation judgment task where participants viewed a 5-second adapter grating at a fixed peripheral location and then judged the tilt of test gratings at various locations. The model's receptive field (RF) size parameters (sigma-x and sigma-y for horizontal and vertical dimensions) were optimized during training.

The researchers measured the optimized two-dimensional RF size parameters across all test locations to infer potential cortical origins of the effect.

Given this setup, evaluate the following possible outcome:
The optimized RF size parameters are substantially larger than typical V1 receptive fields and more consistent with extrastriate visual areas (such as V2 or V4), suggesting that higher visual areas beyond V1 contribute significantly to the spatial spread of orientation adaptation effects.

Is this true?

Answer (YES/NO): YES